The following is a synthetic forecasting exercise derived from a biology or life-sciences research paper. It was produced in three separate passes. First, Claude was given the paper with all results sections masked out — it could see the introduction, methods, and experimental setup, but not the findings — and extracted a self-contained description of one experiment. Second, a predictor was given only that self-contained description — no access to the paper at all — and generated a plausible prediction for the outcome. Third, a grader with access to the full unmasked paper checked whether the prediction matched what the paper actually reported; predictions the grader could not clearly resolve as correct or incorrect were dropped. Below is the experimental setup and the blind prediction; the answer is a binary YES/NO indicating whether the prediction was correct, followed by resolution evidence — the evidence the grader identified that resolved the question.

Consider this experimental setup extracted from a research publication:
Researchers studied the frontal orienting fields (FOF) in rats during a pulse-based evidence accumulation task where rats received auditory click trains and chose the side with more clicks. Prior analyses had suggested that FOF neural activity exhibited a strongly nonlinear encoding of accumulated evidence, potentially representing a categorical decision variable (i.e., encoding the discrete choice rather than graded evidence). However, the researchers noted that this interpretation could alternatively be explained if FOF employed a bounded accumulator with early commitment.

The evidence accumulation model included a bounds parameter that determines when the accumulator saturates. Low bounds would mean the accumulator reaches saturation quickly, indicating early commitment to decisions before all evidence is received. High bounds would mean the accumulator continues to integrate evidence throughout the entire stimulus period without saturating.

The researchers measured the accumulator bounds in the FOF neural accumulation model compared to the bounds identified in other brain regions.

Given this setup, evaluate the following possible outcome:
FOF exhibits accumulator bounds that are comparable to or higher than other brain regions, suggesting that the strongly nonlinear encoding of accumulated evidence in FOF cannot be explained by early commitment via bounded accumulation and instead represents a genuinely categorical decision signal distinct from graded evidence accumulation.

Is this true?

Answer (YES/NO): NO